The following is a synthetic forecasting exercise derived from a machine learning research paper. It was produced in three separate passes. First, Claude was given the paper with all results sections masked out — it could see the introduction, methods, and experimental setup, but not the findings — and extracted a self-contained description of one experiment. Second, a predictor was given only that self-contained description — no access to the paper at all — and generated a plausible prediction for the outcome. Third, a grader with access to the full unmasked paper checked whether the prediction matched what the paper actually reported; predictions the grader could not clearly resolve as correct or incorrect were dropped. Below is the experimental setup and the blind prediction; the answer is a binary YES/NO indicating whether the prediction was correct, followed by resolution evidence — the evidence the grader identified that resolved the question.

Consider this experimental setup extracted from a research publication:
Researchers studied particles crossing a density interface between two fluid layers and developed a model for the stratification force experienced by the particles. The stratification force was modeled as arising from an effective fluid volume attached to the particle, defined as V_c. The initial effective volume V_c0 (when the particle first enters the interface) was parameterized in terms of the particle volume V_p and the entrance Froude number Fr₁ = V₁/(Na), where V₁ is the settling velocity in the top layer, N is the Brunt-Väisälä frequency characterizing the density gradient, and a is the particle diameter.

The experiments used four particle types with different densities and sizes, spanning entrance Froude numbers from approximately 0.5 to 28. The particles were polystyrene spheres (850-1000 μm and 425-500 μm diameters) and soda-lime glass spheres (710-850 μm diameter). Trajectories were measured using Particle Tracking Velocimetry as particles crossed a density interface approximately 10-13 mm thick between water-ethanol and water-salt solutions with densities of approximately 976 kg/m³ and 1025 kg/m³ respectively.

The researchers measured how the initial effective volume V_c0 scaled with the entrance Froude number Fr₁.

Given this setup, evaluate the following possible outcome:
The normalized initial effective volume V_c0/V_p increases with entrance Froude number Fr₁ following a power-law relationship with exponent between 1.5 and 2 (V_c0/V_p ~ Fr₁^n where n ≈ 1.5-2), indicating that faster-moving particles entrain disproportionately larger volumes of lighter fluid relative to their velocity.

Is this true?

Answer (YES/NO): NO